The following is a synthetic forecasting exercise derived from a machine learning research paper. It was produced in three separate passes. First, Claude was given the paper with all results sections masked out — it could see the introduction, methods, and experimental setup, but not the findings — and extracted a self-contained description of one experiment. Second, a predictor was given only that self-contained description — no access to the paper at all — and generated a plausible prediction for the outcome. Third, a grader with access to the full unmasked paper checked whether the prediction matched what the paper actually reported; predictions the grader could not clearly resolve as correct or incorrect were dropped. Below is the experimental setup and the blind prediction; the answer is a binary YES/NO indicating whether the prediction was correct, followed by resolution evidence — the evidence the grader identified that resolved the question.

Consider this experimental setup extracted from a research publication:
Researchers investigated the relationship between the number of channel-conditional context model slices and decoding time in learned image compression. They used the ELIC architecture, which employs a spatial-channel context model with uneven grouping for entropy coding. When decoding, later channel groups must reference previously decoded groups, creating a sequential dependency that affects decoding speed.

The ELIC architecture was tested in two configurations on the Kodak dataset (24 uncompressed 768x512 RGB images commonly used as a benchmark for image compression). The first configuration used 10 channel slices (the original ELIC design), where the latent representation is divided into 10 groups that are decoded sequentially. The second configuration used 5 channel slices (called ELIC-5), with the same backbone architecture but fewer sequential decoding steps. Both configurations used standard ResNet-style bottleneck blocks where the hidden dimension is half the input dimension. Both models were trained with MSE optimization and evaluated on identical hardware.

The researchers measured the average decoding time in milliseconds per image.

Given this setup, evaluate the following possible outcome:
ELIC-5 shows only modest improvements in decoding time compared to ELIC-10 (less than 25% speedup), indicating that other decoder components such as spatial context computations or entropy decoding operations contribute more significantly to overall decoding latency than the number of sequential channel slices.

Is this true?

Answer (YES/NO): NO